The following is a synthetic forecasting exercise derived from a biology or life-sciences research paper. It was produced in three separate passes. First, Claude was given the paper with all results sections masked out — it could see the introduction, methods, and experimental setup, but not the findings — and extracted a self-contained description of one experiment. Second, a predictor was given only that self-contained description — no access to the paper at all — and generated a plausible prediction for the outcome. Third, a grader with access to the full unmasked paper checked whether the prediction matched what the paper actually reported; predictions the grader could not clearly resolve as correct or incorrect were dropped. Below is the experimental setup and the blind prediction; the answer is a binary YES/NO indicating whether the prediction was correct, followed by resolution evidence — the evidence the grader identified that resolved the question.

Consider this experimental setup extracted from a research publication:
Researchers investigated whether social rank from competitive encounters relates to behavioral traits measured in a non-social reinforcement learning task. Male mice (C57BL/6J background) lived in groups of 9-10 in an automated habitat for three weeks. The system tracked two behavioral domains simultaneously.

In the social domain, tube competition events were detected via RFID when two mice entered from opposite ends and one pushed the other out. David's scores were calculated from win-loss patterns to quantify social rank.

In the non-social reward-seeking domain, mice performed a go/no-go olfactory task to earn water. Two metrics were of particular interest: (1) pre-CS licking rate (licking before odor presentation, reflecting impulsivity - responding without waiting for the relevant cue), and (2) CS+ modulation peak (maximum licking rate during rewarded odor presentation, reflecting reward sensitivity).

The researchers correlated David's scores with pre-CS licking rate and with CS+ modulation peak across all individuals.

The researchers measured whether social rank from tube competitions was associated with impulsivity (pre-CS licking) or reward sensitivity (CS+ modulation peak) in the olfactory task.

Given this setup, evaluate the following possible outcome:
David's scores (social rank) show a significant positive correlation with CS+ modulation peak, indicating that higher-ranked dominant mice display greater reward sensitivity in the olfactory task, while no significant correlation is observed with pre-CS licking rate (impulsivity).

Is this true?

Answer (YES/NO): NO